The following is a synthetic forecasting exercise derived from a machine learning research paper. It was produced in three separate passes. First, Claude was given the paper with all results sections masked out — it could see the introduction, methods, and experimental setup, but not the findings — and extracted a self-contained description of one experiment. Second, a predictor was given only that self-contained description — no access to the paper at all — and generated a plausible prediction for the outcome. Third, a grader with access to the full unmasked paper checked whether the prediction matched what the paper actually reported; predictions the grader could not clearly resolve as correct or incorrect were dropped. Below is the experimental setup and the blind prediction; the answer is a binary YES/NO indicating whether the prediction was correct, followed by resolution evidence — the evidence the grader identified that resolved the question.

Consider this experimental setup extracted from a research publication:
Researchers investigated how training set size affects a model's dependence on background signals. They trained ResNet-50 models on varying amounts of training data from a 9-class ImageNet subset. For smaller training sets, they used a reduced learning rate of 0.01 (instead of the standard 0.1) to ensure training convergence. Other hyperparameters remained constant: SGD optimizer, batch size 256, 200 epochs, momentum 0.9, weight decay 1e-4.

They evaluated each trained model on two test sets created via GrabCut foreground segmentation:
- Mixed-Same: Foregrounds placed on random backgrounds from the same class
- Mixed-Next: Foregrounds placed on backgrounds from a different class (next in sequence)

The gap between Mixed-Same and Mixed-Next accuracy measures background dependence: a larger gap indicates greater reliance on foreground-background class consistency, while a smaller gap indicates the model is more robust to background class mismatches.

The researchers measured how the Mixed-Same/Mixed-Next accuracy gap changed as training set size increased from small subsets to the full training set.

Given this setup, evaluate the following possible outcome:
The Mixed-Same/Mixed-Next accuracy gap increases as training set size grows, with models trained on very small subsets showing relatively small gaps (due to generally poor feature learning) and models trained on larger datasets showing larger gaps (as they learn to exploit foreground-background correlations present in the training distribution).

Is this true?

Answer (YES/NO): NO